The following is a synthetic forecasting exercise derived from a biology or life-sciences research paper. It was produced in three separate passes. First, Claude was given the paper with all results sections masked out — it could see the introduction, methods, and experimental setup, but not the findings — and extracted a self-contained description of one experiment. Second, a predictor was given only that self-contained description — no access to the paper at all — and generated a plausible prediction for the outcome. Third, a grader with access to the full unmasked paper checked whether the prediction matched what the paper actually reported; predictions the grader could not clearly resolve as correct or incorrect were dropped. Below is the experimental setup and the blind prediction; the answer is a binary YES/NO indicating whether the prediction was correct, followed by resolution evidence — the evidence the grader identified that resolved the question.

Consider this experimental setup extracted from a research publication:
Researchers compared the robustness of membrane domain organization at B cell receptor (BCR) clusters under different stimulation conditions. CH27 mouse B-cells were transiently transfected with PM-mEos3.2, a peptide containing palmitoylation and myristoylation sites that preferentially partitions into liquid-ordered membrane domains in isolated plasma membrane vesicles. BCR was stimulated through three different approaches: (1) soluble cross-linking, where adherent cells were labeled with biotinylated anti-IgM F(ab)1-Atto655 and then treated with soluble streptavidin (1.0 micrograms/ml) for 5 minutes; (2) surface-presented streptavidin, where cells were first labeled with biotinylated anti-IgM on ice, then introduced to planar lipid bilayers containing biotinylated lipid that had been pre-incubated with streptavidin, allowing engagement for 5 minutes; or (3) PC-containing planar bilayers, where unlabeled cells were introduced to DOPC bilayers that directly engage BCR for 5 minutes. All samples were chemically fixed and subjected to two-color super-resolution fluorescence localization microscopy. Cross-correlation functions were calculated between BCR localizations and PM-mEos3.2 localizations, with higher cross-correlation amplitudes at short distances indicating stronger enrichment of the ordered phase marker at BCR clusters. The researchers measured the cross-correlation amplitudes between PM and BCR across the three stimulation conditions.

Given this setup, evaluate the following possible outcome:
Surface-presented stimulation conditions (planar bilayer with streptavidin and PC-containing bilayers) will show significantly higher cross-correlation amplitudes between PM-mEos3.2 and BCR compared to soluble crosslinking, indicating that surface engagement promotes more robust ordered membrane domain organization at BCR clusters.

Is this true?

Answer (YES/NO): YES